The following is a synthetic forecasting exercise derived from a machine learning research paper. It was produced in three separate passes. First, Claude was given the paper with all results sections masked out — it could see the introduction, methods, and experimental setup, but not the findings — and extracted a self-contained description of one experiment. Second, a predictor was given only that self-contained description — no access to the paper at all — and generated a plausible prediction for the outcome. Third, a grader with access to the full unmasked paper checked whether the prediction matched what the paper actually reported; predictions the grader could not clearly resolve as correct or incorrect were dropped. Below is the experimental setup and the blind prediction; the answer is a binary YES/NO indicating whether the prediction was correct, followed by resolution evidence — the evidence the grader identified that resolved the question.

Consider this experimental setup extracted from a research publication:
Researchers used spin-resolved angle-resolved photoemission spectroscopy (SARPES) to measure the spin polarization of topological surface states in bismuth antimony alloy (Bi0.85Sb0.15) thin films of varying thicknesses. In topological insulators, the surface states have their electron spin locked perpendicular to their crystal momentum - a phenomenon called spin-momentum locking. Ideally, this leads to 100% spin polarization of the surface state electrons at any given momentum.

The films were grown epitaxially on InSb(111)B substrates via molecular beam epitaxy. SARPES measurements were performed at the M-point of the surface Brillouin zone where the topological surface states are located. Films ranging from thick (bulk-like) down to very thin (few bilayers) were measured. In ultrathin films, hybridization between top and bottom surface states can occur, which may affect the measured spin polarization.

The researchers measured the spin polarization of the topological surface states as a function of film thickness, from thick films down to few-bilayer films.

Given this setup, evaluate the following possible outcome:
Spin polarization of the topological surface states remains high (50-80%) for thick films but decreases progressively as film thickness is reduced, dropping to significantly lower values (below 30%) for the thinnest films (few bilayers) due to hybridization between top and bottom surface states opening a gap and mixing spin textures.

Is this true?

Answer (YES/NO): NO